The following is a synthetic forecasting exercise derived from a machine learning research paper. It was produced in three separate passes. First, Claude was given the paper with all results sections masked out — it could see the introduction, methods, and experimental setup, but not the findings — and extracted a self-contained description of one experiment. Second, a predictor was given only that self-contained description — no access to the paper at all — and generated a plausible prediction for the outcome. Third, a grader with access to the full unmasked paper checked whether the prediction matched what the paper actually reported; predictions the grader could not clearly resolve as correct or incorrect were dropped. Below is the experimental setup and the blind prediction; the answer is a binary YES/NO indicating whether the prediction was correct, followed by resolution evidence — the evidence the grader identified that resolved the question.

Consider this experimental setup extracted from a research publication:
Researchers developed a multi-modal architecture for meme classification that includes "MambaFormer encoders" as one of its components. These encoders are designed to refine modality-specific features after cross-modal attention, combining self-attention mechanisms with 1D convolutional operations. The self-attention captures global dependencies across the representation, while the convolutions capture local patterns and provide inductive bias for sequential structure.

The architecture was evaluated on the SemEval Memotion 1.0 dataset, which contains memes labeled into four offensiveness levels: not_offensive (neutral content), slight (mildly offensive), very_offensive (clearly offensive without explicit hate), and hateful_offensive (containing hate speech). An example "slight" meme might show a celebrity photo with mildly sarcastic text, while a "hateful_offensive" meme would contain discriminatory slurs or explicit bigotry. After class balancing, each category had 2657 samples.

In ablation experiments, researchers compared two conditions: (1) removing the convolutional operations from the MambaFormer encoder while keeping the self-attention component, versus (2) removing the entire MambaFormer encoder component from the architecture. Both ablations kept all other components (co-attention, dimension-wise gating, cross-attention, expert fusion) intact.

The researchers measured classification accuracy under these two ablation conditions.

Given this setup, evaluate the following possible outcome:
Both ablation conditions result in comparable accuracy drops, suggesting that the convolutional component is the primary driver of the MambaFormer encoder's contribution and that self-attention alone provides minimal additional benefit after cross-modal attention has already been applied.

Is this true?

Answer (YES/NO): NO